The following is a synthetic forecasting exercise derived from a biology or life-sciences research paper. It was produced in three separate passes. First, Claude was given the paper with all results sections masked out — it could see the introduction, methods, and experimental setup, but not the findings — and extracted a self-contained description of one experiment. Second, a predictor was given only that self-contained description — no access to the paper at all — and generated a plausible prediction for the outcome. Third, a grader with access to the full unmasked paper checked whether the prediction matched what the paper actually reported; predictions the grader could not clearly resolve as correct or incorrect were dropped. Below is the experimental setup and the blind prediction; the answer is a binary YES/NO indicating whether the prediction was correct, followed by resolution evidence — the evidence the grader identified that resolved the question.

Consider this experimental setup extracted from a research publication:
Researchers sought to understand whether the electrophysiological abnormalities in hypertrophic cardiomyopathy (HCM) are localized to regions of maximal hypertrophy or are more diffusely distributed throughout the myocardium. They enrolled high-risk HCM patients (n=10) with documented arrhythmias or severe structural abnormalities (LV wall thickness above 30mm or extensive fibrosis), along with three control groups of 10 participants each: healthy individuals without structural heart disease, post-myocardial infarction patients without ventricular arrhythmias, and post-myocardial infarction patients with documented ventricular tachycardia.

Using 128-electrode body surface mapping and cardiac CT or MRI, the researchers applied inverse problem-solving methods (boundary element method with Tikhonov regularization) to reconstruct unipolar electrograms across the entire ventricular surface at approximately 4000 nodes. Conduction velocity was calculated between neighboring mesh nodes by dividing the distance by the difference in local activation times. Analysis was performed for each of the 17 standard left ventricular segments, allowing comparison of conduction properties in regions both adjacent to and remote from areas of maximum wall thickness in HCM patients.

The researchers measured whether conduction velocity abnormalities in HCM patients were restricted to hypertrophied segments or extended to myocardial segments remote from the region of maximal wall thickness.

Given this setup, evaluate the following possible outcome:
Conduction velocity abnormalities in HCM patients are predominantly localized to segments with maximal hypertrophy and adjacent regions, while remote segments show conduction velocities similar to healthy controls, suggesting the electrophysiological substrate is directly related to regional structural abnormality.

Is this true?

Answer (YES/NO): NO